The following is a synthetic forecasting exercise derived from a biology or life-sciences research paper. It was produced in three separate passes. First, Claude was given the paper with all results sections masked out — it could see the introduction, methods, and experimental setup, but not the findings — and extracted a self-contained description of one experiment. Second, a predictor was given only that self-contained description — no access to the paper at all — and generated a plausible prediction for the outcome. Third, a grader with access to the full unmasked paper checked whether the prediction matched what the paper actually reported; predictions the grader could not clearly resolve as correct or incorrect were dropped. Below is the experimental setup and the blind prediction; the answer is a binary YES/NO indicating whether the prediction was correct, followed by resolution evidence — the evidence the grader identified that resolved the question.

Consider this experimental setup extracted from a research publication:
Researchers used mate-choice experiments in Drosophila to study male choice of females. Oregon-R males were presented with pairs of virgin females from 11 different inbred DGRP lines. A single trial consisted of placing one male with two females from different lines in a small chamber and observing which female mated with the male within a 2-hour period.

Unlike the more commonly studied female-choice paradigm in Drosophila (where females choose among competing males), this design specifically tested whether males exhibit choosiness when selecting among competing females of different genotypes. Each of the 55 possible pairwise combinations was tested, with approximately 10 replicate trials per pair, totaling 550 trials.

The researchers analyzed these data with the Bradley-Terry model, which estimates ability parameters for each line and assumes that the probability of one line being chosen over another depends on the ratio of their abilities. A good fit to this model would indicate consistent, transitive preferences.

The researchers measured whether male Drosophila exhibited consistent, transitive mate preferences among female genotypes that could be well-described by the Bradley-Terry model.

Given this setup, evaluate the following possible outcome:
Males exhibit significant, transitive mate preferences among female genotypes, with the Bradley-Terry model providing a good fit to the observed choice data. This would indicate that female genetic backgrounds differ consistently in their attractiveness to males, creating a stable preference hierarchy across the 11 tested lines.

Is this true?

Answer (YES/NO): YES